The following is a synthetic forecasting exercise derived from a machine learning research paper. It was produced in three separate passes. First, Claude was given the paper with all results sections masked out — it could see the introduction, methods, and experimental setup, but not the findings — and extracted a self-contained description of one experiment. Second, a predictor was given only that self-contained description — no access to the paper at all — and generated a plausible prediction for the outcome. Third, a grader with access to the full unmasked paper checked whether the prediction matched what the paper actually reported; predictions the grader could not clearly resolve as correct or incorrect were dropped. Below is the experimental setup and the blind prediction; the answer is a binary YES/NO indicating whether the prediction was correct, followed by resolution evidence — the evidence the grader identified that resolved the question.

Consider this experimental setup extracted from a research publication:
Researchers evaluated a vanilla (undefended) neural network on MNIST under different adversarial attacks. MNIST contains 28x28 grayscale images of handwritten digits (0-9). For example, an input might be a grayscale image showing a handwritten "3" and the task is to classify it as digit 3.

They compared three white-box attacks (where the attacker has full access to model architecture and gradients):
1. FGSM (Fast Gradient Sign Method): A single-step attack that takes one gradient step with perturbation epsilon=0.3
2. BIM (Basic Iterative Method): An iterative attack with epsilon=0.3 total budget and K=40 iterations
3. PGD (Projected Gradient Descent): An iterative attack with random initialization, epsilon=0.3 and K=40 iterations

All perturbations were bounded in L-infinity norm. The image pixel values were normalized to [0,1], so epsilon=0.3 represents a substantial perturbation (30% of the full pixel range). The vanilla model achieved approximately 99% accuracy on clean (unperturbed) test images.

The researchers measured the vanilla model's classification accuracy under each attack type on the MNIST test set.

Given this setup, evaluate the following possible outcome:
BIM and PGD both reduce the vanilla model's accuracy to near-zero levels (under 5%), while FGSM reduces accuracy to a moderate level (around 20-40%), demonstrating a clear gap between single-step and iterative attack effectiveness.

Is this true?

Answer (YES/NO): NO